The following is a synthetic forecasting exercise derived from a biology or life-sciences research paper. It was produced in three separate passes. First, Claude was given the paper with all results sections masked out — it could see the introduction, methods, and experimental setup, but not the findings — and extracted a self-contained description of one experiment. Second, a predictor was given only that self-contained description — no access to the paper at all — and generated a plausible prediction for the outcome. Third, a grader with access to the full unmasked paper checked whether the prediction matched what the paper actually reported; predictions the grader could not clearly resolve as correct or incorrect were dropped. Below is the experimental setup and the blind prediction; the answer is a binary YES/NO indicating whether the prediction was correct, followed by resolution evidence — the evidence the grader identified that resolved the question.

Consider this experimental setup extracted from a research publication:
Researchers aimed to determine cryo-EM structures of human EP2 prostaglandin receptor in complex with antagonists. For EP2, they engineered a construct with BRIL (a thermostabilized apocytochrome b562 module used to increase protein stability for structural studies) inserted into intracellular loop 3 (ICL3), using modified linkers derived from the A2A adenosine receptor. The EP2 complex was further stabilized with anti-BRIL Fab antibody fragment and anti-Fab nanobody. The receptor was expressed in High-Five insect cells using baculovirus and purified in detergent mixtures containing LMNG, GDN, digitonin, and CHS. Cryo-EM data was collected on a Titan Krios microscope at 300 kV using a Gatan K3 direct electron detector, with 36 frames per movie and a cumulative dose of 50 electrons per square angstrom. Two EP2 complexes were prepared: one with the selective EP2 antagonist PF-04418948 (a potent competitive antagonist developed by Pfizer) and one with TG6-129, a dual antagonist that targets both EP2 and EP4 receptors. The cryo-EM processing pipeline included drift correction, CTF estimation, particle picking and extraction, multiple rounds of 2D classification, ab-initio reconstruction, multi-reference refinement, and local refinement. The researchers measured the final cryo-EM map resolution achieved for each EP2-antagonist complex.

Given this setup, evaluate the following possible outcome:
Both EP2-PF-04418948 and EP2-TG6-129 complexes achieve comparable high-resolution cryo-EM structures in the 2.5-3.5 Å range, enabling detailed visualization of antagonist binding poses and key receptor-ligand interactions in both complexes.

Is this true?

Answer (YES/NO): NO